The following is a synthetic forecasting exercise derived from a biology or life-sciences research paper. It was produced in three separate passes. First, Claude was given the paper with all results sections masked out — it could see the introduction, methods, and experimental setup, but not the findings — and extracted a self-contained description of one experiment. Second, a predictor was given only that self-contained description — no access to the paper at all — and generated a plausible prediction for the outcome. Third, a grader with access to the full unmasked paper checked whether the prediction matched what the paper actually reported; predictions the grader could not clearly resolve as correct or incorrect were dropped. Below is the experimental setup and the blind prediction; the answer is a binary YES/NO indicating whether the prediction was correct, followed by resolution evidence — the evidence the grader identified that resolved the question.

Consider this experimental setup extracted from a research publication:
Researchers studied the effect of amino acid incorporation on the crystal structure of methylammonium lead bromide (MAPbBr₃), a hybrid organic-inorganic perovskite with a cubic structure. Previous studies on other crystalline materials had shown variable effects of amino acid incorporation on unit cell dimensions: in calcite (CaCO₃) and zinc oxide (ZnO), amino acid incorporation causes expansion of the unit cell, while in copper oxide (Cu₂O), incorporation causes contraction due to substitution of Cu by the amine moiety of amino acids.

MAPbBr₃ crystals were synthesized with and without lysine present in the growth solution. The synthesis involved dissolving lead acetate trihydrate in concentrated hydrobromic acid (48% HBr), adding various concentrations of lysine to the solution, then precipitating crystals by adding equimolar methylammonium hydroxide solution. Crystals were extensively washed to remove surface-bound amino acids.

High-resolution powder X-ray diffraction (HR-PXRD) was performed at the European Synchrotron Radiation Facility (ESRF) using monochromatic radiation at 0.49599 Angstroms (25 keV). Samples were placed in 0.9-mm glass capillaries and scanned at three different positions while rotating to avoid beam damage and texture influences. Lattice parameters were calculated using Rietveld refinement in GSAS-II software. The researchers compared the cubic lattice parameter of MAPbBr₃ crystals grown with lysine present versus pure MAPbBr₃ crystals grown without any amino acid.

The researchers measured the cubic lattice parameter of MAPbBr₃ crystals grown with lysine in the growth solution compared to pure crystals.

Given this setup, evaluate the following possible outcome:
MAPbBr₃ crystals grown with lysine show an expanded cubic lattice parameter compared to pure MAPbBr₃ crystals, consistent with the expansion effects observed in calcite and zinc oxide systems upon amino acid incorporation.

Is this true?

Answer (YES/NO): NO